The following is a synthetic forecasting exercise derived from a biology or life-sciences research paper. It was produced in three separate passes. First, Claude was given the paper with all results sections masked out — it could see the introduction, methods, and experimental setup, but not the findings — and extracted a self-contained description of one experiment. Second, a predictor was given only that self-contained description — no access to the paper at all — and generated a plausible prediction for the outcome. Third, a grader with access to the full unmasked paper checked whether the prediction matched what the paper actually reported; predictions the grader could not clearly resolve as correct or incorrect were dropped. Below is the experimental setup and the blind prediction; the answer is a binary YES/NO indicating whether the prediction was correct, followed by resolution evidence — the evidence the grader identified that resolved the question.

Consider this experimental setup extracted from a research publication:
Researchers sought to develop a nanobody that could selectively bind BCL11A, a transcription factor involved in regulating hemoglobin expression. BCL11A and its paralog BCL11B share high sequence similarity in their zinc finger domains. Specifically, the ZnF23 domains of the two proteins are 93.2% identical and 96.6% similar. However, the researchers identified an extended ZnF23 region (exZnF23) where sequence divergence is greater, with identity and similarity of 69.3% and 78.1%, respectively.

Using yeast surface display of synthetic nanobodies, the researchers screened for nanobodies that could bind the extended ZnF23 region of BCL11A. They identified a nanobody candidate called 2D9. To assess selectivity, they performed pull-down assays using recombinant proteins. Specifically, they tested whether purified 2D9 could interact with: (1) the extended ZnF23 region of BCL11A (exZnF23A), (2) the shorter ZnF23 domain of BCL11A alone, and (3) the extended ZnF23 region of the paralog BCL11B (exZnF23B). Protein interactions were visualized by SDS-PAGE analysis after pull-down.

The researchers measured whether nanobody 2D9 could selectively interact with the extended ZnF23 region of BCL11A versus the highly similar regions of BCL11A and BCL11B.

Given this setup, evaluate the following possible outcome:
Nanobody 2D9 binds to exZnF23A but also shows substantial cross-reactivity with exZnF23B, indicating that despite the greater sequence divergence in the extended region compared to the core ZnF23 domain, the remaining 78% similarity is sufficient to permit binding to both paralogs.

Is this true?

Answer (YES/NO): NO